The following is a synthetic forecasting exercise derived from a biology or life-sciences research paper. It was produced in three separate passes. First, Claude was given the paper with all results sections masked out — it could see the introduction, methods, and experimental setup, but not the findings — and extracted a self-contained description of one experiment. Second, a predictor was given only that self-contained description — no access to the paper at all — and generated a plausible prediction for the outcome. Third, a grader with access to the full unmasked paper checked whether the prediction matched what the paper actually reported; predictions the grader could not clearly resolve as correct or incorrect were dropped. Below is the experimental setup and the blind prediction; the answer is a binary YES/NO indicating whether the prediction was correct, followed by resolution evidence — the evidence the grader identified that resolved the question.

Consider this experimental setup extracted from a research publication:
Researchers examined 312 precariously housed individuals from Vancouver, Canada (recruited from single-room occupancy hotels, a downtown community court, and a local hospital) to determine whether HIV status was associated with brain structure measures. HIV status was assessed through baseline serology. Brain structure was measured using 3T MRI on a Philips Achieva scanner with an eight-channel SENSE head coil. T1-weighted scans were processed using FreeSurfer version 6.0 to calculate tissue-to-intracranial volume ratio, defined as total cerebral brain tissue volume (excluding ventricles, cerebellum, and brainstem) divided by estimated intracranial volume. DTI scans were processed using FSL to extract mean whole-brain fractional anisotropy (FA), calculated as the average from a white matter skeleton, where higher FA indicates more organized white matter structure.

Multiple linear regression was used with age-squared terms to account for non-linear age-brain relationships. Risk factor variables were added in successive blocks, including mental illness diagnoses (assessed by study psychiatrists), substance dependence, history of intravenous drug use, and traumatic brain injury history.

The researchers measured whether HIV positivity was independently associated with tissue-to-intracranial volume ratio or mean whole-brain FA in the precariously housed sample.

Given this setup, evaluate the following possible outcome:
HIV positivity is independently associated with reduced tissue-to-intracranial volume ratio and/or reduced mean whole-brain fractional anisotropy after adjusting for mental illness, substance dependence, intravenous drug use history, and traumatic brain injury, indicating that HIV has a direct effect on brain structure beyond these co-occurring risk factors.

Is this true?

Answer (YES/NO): NO